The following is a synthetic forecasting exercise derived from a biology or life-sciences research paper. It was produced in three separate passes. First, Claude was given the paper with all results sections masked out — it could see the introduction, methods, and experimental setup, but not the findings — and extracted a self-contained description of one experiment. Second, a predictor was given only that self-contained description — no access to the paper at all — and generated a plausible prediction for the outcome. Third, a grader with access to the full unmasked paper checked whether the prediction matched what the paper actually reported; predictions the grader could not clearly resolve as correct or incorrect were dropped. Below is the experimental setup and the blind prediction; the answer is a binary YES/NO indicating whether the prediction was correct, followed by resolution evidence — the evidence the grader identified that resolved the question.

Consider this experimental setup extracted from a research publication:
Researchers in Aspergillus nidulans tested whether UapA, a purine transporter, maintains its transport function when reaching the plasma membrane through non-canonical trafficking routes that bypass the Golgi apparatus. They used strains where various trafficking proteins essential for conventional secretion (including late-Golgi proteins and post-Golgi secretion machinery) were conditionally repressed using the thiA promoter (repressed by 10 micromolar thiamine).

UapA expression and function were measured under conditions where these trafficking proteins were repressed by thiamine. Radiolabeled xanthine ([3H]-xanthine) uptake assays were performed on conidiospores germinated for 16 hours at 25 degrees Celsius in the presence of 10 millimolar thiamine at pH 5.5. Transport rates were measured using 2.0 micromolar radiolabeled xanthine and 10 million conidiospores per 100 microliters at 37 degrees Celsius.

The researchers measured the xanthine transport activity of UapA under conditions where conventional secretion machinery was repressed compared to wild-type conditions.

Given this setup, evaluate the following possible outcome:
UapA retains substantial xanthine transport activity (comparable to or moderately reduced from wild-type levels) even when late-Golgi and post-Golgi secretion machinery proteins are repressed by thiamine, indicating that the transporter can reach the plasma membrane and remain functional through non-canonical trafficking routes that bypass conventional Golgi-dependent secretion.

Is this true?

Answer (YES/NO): YES